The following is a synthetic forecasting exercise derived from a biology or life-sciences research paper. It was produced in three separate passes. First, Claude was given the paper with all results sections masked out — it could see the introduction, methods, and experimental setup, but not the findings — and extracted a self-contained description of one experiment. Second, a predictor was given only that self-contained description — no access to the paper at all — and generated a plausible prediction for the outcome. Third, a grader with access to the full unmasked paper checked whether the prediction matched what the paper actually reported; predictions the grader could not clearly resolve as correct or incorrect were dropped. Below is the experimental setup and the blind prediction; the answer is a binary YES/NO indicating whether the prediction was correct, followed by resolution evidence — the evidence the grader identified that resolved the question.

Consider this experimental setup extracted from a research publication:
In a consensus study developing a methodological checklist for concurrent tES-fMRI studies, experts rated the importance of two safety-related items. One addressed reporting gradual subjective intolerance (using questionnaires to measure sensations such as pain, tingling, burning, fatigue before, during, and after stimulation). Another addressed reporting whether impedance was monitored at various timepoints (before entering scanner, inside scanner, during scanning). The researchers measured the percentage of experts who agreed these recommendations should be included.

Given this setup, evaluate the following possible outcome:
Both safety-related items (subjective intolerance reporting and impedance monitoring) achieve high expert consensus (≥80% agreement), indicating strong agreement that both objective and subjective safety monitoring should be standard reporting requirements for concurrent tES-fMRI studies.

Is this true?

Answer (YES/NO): YES